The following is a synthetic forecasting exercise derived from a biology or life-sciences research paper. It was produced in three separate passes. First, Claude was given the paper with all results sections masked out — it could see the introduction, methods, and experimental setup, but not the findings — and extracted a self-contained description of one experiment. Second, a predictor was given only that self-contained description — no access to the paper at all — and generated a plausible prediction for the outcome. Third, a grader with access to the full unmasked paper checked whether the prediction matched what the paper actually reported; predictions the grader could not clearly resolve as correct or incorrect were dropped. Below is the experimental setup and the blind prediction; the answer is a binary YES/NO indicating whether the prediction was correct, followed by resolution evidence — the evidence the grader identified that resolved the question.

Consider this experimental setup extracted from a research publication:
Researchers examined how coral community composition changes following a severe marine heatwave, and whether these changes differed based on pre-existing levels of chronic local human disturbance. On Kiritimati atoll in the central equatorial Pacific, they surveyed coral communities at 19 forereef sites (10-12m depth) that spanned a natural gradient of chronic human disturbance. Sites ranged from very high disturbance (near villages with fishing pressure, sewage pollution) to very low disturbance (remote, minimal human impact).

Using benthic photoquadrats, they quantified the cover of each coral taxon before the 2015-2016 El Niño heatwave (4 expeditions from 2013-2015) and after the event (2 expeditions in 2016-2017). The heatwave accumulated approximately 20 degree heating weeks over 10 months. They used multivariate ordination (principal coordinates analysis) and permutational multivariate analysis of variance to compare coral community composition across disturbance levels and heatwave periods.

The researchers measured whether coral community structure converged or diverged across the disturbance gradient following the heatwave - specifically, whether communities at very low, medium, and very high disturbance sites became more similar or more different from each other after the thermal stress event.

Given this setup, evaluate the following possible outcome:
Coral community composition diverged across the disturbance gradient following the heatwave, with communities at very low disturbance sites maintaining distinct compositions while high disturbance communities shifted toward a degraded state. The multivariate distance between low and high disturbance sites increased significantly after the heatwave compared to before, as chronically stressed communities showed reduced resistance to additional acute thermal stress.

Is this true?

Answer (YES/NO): NO